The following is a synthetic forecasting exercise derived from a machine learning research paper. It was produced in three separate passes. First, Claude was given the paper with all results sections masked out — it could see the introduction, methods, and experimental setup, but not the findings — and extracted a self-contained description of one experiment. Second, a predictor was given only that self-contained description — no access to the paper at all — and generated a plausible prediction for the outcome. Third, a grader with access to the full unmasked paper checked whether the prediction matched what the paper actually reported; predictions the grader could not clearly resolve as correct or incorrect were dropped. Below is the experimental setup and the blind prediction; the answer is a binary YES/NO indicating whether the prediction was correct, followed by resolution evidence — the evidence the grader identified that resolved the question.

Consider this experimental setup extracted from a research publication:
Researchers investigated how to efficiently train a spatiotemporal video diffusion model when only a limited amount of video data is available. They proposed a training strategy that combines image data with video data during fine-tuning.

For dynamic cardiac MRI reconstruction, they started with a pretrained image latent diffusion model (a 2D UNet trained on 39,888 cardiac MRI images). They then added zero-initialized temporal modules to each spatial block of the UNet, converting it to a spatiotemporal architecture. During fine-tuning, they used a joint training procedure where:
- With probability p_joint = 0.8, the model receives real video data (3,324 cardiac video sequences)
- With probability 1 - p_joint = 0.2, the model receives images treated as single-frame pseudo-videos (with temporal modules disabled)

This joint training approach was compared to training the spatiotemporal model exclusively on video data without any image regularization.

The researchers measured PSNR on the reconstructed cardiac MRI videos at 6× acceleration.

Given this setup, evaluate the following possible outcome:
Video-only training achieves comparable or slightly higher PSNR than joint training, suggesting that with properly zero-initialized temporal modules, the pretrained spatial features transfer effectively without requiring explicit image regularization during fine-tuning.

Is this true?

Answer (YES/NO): NO